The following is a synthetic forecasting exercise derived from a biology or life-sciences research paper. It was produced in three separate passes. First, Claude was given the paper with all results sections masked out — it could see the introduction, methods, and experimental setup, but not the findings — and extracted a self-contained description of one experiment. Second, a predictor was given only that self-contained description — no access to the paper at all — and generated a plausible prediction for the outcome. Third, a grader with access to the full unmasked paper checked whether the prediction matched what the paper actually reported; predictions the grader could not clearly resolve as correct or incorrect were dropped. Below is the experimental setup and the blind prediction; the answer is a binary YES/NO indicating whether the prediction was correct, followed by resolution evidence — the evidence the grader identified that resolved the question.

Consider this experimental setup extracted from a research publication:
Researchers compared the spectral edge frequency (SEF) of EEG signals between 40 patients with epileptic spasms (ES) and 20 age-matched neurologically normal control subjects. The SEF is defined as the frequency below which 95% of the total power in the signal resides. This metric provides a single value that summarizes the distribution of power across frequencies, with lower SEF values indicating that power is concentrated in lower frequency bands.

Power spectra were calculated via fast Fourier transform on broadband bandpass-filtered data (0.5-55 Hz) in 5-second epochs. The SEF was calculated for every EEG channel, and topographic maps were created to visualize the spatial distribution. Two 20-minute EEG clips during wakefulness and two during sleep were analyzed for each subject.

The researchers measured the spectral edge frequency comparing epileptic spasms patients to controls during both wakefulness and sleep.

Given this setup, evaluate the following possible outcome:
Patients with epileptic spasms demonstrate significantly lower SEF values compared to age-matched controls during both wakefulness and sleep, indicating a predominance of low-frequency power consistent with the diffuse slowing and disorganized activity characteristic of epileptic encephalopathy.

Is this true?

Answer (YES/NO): NO